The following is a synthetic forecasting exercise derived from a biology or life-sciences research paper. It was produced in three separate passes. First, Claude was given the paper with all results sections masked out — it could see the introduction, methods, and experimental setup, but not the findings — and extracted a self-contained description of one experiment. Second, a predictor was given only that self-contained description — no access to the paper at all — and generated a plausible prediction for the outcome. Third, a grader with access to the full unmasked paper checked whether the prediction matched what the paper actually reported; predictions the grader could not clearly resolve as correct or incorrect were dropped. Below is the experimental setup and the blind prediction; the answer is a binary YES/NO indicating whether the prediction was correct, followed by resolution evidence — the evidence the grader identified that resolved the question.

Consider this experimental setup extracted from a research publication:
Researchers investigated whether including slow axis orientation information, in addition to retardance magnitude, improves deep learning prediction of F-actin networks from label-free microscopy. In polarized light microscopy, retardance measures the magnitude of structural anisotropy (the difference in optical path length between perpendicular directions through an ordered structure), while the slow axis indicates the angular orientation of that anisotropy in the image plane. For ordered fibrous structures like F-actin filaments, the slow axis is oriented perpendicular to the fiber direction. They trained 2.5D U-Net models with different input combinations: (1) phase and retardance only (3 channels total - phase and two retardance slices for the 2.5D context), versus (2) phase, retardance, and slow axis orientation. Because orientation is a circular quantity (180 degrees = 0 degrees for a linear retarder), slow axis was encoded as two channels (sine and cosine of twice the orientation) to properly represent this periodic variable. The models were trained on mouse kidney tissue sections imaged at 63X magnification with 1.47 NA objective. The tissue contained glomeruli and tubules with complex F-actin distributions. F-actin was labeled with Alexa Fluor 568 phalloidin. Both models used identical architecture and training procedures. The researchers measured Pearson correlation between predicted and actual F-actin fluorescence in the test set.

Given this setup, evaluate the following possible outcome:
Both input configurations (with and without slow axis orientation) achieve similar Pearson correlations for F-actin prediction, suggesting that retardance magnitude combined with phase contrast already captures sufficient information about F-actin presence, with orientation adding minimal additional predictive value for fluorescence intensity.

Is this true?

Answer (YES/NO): NO